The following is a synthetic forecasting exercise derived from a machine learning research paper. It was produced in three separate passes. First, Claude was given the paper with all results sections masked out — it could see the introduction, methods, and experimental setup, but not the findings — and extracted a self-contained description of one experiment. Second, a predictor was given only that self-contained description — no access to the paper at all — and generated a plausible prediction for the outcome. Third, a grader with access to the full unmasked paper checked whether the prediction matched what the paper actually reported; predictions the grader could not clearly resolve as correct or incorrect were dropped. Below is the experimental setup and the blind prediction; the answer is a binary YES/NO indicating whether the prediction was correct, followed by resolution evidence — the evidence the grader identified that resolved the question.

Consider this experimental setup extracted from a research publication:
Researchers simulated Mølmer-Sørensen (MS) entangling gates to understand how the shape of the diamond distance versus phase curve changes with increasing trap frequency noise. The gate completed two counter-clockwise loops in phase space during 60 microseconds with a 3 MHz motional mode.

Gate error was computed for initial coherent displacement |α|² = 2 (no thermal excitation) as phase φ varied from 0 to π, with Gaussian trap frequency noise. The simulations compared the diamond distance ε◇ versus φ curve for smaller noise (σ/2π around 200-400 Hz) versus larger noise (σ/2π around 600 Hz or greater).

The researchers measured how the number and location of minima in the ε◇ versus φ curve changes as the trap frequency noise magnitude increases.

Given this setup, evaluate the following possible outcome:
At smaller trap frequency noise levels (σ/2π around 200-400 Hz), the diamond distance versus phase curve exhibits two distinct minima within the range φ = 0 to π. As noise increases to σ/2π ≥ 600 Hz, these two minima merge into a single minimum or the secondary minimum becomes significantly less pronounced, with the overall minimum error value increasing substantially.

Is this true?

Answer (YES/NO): NO